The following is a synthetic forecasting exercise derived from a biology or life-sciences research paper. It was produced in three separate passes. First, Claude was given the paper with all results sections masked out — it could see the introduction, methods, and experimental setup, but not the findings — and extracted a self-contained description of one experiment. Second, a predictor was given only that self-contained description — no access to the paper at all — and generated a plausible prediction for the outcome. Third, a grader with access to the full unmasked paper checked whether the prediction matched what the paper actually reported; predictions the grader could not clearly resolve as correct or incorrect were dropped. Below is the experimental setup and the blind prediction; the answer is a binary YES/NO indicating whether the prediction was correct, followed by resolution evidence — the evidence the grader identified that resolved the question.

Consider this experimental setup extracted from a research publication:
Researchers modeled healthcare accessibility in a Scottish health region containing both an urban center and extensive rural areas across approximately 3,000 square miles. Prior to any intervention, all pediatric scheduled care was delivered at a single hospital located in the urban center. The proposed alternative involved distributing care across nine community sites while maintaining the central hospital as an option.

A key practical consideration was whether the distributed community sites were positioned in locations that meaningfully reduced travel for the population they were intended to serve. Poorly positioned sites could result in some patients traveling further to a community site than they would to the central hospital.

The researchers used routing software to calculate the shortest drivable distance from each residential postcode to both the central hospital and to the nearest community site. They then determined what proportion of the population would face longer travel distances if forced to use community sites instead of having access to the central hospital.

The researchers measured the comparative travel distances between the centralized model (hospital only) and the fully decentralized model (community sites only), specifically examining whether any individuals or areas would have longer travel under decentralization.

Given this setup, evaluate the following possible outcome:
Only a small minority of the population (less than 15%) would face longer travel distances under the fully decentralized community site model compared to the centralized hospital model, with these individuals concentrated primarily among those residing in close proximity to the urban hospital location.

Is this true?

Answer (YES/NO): NO